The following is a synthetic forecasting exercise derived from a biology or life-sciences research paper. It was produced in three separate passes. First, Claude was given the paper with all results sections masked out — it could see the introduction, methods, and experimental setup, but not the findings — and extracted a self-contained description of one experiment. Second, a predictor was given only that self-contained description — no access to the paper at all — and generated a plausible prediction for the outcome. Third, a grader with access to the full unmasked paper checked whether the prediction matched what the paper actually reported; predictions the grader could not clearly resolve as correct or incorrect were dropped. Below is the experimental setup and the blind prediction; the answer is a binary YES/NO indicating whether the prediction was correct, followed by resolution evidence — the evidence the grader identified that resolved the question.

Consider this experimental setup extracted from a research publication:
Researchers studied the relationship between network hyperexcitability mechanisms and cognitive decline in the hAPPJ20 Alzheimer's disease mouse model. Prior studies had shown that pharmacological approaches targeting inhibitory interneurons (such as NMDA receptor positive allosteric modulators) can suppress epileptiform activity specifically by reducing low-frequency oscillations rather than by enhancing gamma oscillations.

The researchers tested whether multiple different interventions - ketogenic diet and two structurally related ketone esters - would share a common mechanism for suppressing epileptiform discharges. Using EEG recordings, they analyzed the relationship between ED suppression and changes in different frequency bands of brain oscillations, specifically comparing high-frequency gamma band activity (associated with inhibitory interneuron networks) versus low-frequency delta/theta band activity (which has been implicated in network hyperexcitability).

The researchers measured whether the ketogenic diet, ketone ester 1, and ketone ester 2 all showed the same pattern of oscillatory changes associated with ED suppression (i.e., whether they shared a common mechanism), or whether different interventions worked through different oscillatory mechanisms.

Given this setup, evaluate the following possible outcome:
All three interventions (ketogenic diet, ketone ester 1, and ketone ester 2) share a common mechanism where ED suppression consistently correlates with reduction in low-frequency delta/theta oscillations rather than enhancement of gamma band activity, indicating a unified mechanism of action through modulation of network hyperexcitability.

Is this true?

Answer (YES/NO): NO